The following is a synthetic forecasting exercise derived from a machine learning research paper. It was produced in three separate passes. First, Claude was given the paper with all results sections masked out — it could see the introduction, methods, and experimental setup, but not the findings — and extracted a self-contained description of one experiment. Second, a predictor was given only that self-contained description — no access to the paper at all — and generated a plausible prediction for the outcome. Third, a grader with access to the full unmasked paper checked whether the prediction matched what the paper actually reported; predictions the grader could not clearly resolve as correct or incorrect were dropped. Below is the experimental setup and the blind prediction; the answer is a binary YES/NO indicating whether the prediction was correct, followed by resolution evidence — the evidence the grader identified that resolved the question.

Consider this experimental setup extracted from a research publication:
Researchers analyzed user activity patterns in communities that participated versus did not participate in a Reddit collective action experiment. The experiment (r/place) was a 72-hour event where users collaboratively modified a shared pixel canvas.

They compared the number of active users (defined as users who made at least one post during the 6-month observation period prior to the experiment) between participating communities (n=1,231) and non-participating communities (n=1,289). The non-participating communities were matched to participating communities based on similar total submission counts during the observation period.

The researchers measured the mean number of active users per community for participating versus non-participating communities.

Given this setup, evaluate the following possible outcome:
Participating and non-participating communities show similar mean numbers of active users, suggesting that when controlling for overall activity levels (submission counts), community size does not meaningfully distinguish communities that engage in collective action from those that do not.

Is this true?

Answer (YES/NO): NO